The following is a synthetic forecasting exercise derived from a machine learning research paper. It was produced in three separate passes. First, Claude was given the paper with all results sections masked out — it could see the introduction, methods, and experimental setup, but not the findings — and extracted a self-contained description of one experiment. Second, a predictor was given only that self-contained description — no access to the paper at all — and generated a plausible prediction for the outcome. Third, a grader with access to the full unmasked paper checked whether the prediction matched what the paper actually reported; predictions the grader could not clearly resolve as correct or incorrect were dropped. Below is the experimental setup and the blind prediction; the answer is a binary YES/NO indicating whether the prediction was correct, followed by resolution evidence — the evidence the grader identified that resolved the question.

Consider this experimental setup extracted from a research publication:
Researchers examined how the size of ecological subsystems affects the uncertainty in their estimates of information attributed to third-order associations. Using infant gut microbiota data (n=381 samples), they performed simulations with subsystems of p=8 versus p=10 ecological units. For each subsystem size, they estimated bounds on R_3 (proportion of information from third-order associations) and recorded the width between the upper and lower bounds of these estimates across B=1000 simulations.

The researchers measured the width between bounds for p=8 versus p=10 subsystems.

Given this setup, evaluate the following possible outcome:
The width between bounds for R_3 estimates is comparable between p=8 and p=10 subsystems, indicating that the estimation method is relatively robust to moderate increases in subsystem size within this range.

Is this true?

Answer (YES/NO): NO